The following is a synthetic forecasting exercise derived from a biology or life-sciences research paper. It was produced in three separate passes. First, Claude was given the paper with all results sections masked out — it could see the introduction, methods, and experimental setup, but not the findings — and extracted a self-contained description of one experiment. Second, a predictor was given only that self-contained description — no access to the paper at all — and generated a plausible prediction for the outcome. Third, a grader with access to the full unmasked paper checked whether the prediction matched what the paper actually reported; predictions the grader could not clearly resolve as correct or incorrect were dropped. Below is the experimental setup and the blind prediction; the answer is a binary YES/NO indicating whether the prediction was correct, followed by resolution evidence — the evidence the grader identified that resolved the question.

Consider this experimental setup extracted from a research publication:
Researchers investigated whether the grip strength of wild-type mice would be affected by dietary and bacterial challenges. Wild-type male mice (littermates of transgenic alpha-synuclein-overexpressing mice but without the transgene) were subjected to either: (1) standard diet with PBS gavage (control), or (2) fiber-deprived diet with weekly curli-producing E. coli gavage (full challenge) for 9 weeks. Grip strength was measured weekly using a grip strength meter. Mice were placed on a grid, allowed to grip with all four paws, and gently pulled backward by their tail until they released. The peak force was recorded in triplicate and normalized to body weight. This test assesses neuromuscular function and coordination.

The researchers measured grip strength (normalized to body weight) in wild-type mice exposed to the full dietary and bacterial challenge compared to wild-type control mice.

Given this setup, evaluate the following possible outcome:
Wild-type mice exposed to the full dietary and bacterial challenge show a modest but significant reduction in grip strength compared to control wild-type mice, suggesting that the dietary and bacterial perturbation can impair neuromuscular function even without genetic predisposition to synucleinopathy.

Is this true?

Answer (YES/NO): NO